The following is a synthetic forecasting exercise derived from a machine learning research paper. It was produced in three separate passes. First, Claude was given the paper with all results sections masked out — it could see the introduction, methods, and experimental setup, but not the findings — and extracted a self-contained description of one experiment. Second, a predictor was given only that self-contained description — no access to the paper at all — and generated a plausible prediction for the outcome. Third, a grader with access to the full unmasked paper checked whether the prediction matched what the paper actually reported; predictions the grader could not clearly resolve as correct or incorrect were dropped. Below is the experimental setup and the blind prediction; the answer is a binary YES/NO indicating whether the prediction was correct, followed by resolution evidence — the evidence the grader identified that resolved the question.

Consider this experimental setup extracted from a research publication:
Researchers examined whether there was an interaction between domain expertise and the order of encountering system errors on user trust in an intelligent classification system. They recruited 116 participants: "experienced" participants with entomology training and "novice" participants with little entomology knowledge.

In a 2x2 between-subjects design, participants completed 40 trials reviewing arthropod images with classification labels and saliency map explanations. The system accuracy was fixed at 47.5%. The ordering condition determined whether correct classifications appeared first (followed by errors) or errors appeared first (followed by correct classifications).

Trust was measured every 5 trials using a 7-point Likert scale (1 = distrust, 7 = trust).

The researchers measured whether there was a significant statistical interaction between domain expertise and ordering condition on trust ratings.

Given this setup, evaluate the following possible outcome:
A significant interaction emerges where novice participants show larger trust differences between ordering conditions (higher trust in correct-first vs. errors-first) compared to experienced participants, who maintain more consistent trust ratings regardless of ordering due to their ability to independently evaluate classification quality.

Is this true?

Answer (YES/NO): NO